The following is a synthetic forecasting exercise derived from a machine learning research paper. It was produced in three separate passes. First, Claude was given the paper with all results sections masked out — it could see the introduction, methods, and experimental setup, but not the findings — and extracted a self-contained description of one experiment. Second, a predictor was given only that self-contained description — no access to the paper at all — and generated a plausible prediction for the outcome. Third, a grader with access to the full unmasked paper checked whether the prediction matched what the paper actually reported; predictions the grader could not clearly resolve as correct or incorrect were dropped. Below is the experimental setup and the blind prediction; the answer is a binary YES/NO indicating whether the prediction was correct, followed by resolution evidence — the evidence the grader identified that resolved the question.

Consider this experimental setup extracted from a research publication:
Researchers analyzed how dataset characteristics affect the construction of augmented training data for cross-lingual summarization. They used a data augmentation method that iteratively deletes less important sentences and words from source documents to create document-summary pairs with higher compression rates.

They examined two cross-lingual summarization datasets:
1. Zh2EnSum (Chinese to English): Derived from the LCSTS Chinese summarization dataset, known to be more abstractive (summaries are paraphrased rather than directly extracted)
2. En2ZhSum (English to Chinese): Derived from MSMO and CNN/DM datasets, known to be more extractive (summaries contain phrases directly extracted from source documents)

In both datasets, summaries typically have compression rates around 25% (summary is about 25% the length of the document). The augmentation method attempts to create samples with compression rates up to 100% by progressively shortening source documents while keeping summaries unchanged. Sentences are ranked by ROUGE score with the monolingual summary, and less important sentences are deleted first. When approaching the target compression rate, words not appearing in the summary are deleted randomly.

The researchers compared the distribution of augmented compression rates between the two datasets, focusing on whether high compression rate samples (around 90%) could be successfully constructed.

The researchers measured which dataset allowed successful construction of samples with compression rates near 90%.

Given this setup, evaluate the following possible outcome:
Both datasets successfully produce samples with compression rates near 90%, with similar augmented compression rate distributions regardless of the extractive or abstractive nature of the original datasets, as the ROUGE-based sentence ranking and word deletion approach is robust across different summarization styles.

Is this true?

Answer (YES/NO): NO